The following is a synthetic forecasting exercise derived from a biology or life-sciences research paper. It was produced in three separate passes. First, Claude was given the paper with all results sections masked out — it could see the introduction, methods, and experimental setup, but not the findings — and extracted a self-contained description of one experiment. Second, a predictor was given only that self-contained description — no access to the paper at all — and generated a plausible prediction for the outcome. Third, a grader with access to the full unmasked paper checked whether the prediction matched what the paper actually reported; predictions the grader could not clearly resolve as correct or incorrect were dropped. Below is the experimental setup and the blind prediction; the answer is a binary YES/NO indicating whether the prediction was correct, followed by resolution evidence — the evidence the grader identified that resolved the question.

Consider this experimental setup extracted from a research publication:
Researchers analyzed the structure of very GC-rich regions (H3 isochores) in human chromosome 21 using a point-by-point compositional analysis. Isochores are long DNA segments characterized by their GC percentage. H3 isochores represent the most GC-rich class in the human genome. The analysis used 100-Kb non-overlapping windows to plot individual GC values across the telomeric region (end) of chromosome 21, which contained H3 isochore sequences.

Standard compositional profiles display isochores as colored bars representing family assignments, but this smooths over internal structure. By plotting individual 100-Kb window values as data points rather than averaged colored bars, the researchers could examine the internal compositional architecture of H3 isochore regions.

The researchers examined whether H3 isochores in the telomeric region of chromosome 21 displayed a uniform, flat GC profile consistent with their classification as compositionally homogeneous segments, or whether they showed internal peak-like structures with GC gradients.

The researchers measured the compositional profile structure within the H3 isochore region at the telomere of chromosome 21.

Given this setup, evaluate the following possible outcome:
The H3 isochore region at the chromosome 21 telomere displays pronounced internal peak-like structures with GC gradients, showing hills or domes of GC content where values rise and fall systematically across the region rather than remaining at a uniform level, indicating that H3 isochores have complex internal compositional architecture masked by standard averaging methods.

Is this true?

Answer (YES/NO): YES